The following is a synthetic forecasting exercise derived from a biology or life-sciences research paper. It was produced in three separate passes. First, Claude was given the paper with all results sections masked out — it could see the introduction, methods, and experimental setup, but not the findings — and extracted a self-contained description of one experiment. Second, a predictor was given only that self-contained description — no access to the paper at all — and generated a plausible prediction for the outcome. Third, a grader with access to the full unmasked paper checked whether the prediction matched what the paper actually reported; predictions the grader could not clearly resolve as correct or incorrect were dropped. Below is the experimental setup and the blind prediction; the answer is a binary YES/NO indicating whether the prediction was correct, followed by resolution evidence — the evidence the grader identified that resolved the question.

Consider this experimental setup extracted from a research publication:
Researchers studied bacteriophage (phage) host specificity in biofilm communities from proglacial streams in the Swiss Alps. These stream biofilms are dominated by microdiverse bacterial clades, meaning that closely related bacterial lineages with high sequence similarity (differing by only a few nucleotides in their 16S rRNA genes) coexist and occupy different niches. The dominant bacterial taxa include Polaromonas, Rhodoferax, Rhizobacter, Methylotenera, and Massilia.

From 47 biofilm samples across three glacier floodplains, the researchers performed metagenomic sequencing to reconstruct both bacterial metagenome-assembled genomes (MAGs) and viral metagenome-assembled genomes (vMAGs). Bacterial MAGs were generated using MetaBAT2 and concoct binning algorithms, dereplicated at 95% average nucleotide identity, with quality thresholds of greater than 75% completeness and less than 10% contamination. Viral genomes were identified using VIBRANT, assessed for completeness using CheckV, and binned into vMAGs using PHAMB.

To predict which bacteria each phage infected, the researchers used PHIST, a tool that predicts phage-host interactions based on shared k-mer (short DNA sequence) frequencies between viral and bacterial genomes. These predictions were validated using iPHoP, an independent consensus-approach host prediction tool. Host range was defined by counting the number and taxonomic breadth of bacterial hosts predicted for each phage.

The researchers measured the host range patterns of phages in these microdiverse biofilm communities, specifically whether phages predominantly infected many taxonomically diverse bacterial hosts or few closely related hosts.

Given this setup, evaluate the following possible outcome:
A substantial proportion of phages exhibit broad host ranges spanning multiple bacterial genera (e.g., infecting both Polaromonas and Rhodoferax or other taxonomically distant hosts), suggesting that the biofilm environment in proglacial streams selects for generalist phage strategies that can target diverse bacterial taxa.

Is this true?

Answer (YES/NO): NO